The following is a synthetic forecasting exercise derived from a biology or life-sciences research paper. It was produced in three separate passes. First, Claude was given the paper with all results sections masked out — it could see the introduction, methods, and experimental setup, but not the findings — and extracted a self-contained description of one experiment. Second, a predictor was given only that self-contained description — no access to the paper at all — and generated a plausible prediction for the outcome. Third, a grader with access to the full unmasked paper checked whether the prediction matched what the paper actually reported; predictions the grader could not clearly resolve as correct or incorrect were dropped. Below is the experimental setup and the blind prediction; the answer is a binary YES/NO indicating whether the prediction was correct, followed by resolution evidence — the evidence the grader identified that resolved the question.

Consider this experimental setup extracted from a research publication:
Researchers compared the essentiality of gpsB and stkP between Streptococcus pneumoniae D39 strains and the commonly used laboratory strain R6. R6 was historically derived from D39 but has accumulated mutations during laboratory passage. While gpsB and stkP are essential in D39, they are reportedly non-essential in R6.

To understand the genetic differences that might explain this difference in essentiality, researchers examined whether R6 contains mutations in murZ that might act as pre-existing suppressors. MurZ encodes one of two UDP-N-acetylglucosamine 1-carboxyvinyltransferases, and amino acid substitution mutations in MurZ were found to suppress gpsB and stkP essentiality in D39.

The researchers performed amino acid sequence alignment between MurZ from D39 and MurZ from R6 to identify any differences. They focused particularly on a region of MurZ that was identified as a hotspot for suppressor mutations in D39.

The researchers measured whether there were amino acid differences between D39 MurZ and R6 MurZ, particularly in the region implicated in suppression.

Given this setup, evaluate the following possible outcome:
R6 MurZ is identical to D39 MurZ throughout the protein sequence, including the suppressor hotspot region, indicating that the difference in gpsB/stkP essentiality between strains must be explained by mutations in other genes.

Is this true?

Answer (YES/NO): NO